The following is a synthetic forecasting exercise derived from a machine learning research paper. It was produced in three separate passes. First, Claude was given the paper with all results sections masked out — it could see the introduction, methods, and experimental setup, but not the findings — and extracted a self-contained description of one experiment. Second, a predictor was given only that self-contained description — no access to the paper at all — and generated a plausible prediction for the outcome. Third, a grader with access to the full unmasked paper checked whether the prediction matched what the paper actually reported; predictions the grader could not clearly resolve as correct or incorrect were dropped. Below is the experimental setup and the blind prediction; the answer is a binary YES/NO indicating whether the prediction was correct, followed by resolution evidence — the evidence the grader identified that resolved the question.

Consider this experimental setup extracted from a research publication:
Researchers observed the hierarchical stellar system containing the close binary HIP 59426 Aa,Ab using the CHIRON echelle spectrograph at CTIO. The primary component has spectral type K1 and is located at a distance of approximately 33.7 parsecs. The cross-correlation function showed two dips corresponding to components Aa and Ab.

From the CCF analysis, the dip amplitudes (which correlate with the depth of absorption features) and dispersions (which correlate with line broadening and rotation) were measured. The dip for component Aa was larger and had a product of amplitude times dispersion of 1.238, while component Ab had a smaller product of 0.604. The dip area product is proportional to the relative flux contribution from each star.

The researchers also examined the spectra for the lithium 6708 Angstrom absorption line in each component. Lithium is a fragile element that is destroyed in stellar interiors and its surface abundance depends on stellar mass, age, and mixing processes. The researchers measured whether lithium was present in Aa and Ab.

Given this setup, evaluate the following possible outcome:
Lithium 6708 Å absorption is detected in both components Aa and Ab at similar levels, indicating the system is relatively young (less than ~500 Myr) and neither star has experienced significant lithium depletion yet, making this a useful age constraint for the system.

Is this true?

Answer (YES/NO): NO